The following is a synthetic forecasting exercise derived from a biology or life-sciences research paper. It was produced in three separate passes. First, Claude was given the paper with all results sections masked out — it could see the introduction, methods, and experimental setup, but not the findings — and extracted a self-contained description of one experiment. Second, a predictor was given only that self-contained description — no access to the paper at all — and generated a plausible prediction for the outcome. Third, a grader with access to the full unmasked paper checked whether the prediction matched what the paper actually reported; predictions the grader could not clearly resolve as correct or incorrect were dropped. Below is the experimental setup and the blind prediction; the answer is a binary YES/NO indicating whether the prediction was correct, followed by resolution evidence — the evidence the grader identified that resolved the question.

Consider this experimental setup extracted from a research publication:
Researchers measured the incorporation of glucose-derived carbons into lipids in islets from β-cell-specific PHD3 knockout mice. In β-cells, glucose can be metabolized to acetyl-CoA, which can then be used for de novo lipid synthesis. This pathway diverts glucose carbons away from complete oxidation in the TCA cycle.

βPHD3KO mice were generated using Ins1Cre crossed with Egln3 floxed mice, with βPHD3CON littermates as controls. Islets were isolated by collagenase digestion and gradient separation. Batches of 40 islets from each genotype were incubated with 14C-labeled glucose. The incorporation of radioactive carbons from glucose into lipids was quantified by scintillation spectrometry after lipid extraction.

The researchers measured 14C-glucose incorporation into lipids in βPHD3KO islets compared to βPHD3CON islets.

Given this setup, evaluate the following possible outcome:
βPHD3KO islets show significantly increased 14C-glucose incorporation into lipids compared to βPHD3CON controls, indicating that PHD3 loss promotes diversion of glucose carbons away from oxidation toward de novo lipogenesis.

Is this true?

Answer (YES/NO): NO